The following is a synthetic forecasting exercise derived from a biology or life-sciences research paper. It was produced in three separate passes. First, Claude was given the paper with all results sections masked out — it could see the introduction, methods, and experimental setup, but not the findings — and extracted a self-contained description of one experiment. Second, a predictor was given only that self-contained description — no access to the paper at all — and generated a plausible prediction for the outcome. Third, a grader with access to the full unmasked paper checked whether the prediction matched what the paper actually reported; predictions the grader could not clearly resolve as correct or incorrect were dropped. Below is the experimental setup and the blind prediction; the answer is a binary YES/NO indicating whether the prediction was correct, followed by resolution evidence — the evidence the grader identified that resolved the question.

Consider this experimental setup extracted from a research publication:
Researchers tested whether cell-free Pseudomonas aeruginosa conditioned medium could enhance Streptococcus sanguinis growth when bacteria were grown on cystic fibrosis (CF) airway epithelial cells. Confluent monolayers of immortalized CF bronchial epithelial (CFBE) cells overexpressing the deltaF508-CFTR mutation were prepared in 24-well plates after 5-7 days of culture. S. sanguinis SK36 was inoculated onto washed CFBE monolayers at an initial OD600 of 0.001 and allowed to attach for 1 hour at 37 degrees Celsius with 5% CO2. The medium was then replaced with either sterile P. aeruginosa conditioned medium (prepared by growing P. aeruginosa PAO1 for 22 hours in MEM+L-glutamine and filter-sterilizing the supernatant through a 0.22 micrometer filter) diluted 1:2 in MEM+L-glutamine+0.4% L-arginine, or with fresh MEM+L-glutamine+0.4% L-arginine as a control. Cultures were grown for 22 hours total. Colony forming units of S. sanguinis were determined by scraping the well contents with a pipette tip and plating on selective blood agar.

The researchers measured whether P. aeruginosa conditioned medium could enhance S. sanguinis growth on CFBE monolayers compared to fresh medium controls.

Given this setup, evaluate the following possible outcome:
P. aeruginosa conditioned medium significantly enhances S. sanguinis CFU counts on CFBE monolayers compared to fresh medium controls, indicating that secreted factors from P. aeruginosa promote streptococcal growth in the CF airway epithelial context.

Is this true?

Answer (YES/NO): YES